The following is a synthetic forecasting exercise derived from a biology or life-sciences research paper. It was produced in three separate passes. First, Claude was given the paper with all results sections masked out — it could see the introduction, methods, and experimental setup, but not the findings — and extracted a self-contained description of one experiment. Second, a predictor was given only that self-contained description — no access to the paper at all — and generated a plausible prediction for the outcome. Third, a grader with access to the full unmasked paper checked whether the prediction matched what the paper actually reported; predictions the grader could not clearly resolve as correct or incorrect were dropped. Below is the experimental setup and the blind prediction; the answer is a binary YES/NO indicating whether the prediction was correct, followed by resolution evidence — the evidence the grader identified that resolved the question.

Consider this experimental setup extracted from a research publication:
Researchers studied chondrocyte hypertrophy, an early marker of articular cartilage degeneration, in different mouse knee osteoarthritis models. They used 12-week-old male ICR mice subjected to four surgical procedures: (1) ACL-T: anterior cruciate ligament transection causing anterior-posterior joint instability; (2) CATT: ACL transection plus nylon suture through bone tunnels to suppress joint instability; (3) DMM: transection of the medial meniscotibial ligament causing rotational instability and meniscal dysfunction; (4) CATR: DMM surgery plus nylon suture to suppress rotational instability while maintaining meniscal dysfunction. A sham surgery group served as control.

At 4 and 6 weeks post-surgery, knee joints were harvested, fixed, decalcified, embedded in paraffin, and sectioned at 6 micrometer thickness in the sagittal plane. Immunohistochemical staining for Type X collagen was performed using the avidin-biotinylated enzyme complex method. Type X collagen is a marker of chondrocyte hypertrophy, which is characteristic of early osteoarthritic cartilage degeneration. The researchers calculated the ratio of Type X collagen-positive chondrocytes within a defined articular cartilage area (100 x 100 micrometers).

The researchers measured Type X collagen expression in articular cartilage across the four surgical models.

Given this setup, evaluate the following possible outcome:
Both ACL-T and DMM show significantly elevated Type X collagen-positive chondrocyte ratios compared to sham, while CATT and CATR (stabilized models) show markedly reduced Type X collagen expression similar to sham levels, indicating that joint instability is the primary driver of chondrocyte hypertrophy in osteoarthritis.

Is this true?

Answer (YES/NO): YES